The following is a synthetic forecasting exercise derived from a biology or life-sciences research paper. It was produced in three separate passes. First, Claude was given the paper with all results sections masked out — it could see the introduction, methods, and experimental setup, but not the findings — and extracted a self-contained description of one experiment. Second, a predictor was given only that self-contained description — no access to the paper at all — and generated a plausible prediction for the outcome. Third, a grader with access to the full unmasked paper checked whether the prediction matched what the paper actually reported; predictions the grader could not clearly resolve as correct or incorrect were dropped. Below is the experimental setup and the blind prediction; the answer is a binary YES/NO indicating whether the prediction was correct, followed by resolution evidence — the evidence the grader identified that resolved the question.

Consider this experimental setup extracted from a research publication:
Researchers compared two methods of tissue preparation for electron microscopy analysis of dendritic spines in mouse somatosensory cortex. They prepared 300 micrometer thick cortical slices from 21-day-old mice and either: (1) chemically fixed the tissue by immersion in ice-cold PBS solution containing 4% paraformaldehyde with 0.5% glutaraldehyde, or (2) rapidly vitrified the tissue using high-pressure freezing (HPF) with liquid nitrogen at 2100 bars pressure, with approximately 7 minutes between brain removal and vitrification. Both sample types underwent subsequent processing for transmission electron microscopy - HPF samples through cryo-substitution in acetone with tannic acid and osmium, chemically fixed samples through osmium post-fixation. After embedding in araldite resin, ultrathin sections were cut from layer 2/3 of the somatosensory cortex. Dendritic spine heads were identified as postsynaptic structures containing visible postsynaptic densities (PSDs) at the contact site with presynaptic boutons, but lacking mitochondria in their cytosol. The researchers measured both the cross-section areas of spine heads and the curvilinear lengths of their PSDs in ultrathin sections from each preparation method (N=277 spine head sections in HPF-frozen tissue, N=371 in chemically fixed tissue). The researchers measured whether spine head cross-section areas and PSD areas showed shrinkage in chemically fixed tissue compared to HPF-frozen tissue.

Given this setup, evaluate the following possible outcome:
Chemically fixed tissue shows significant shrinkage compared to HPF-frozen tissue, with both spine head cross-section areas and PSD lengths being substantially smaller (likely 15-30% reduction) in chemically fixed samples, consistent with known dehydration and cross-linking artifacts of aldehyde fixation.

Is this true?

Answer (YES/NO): NO